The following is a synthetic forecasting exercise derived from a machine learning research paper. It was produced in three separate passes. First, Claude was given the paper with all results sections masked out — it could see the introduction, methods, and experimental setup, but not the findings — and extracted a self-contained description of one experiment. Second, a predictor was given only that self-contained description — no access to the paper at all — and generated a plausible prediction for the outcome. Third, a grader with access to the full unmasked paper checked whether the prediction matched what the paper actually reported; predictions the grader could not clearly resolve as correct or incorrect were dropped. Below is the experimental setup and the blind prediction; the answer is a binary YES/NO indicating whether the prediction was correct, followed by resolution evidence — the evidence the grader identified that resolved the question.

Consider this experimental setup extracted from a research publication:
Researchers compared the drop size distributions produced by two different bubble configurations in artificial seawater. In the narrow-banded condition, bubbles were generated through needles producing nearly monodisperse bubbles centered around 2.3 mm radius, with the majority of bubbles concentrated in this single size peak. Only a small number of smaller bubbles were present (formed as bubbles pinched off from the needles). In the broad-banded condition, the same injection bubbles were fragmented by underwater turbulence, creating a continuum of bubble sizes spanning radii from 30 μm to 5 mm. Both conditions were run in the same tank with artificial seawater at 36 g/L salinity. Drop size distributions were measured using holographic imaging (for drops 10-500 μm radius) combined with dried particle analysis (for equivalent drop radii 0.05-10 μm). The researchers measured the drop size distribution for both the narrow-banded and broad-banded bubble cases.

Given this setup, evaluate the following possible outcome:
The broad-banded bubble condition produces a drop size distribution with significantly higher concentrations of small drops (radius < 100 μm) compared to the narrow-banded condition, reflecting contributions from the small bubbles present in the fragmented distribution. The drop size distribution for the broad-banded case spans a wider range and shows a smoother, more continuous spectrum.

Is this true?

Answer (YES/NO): YES